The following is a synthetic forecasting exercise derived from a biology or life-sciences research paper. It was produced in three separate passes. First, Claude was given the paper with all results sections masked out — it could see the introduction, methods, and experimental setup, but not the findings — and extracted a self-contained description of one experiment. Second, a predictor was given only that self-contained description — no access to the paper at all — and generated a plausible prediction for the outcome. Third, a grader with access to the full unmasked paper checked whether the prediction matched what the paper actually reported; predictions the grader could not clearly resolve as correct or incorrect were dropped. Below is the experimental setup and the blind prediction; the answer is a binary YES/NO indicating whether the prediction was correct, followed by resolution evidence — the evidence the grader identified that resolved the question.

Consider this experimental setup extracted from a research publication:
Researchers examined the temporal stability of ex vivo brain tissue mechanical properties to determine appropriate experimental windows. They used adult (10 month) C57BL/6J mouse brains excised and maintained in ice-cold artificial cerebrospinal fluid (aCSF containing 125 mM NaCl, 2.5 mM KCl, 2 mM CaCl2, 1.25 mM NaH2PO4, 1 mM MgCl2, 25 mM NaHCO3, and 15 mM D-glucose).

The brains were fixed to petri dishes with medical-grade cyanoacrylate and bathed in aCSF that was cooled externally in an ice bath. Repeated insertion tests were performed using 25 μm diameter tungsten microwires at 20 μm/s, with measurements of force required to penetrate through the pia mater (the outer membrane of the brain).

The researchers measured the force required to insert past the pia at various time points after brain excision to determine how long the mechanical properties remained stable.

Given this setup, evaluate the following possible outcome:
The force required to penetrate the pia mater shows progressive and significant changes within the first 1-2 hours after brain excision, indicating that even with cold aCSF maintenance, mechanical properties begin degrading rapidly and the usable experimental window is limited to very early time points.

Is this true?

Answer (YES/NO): NO